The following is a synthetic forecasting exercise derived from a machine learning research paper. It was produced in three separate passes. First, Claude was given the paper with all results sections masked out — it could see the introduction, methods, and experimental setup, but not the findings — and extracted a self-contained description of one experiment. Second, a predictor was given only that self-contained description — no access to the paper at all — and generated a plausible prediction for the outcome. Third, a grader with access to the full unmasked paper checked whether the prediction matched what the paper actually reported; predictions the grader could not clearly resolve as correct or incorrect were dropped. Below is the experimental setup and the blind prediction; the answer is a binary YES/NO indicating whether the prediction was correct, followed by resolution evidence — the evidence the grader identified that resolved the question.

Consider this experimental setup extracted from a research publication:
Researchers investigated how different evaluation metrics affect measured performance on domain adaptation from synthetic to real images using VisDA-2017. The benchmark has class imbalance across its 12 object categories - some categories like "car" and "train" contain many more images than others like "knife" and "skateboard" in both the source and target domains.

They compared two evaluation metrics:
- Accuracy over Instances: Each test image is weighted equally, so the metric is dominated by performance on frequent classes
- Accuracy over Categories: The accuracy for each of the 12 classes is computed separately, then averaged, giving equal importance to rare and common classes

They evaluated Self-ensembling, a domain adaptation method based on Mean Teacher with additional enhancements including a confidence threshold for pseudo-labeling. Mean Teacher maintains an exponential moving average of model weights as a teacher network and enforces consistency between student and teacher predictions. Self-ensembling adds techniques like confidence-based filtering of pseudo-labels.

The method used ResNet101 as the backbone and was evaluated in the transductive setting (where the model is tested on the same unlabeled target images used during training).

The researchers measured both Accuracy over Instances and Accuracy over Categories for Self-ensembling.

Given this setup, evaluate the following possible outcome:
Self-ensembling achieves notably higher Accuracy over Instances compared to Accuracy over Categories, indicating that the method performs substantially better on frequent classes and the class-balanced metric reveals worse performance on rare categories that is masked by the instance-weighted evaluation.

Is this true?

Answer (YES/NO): NO